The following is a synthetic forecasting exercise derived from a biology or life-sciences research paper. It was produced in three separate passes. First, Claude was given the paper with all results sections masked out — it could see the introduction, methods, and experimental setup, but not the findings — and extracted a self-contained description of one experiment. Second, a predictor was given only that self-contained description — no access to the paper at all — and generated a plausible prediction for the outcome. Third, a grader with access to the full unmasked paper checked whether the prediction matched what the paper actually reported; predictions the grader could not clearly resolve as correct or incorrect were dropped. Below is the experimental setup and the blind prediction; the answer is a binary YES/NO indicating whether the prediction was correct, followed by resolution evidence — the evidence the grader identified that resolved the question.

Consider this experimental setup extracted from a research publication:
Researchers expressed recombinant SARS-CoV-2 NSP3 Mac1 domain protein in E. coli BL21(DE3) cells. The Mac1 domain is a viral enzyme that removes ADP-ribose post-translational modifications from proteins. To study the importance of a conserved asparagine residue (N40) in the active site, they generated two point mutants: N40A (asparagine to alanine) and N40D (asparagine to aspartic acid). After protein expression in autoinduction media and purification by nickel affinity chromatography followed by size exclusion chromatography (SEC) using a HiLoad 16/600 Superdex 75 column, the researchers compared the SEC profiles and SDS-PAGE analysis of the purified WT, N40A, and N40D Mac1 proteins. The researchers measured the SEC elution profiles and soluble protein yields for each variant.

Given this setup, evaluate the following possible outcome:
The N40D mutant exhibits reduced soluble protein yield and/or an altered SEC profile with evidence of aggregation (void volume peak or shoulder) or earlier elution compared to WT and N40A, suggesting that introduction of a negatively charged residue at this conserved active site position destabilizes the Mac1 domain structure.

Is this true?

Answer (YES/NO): NO